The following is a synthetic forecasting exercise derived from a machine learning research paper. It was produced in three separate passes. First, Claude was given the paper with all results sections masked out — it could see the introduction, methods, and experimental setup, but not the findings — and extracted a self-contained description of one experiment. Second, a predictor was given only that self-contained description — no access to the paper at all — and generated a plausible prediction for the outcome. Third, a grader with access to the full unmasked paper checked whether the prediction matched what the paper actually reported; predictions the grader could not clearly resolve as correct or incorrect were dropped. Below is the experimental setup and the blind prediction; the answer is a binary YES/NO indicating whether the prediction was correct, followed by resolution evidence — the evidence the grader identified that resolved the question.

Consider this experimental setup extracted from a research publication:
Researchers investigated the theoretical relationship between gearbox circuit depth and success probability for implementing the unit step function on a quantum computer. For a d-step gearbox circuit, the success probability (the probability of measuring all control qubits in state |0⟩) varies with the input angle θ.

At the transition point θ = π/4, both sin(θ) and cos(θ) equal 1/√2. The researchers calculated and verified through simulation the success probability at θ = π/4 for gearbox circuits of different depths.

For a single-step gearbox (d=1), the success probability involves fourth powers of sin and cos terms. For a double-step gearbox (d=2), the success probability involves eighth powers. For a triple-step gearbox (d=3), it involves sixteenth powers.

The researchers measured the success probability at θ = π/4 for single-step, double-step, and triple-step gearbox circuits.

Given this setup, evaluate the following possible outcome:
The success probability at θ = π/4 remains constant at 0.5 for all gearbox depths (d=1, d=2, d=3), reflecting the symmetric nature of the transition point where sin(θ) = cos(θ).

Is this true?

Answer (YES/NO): NO